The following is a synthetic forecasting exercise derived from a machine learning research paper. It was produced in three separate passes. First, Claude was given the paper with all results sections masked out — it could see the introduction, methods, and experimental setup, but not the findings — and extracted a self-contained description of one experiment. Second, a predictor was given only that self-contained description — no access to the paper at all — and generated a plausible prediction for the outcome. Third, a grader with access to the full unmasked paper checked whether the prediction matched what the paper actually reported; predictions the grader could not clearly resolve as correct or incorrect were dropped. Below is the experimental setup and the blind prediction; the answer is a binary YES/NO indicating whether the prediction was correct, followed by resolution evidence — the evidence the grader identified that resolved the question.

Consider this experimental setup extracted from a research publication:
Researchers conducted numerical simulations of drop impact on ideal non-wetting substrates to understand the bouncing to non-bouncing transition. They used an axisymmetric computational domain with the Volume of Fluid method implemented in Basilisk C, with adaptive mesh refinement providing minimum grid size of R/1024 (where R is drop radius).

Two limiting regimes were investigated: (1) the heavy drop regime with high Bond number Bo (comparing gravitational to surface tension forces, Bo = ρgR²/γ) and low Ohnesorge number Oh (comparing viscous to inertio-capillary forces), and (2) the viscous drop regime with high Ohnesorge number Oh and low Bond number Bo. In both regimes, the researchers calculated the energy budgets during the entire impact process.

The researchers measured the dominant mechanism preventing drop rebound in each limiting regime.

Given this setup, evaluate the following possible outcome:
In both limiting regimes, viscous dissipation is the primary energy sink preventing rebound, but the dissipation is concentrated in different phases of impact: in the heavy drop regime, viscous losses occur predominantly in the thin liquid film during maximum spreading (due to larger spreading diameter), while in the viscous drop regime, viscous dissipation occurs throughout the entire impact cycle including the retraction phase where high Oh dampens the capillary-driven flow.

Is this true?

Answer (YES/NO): NO